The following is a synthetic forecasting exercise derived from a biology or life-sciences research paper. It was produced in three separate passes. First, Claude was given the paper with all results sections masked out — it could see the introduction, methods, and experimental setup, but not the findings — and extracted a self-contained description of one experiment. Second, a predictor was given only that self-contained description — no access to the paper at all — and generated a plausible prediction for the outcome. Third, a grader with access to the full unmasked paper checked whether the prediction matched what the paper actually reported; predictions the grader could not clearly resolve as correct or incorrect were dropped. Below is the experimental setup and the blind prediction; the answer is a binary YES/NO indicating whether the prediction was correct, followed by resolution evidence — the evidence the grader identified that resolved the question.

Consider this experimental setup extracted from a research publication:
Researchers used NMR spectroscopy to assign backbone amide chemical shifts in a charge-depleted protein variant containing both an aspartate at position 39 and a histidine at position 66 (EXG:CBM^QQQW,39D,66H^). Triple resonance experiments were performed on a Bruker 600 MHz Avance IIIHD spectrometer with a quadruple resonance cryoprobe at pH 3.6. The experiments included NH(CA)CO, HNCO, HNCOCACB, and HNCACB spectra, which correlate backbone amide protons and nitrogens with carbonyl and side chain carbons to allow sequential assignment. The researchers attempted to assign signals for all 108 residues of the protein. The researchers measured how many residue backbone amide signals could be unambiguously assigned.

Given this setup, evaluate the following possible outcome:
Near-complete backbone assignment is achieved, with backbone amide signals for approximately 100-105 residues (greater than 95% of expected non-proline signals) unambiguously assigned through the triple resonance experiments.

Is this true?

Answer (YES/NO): NO